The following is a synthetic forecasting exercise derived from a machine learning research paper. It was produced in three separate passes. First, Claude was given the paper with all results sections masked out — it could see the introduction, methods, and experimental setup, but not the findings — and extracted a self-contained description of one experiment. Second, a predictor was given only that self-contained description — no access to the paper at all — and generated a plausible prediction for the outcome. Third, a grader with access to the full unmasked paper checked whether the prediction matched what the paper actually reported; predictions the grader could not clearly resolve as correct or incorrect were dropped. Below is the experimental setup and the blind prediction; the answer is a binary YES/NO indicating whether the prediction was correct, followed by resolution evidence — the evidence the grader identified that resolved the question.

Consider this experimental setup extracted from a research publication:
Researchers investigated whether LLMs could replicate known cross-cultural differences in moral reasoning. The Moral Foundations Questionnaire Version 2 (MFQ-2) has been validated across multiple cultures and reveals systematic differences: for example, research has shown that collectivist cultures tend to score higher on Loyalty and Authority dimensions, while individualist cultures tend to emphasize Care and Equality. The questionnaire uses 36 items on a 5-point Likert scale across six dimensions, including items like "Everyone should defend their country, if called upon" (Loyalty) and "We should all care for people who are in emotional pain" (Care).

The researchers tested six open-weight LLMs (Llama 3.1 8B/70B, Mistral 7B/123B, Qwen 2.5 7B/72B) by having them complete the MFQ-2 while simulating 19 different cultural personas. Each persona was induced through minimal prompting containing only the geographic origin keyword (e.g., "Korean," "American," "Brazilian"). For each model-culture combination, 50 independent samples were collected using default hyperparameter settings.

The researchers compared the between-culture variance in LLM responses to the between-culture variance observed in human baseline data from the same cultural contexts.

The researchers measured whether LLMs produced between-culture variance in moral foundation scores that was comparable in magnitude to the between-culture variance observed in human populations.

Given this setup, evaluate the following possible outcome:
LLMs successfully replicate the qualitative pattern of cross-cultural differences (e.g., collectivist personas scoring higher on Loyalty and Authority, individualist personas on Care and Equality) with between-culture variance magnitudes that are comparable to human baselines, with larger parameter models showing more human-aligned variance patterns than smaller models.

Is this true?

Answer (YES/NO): NO